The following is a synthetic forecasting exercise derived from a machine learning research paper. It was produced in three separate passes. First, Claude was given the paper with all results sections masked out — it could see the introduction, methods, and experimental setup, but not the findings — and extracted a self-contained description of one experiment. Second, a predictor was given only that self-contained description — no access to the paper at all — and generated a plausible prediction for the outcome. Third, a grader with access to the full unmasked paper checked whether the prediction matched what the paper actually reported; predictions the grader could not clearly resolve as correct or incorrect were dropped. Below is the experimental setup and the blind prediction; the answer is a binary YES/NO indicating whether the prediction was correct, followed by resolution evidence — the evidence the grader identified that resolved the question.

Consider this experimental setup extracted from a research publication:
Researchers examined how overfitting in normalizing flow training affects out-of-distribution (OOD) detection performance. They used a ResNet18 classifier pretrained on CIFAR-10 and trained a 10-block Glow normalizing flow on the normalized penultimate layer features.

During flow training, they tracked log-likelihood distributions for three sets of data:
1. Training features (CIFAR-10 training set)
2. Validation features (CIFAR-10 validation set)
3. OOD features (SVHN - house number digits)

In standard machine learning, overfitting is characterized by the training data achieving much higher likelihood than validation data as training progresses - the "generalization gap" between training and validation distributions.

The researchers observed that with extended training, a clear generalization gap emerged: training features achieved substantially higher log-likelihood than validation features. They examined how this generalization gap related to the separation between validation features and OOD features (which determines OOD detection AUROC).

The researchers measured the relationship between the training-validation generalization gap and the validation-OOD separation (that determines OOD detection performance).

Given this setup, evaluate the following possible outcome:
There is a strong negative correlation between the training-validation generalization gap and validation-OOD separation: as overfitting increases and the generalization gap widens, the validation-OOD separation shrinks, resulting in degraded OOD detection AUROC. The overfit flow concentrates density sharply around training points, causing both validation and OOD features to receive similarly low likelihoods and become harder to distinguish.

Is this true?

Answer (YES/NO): YES